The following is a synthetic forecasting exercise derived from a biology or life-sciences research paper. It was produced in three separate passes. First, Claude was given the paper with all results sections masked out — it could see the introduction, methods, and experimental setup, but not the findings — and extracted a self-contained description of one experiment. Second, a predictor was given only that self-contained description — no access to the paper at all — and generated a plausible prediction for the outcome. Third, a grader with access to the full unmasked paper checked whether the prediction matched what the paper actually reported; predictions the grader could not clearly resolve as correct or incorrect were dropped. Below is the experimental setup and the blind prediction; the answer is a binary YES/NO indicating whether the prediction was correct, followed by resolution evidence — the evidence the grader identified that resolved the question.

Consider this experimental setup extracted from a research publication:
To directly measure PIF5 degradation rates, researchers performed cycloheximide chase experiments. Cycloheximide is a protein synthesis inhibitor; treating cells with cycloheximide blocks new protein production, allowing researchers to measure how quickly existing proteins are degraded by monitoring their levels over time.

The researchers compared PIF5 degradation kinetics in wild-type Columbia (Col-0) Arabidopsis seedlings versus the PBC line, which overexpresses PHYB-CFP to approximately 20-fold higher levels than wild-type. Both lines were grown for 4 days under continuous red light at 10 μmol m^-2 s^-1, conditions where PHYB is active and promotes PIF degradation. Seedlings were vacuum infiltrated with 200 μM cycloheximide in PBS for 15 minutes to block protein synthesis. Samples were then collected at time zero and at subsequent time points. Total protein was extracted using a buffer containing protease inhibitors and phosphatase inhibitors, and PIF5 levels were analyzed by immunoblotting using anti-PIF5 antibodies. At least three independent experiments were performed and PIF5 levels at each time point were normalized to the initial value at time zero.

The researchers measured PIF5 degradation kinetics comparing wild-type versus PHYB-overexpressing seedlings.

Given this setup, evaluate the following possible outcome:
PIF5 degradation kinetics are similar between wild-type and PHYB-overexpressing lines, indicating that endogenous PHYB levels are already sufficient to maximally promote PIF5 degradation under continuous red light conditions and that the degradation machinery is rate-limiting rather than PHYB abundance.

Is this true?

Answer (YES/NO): NO